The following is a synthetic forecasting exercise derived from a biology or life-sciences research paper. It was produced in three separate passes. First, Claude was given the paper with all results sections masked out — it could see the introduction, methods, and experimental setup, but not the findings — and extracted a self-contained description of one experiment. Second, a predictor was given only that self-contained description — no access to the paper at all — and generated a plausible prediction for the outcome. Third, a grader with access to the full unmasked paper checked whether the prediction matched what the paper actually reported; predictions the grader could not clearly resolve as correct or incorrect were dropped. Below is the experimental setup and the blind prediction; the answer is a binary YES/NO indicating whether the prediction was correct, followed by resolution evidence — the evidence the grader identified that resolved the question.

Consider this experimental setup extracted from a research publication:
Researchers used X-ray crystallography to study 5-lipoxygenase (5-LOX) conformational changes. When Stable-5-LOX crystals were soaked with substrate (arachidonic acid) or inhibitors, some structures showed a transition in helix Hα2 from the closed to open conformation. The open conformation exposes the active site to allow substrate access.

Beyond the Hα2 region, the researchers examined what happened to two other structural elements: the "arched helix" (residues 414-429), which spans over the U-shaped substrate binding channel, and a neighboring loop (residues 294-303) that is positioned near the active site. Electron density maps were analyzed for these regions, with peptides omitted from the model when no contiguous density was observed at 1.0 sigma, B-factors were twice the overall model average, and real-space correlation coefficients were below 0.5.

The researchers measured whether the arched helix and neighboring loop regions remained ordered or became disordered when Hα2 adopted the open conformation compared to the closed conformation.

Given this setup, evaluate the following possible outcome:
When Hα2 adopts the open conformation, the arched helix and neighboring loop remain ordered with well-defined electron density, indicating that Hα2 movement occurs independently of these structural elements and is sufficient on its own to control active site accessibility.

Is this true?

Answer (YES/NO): NO